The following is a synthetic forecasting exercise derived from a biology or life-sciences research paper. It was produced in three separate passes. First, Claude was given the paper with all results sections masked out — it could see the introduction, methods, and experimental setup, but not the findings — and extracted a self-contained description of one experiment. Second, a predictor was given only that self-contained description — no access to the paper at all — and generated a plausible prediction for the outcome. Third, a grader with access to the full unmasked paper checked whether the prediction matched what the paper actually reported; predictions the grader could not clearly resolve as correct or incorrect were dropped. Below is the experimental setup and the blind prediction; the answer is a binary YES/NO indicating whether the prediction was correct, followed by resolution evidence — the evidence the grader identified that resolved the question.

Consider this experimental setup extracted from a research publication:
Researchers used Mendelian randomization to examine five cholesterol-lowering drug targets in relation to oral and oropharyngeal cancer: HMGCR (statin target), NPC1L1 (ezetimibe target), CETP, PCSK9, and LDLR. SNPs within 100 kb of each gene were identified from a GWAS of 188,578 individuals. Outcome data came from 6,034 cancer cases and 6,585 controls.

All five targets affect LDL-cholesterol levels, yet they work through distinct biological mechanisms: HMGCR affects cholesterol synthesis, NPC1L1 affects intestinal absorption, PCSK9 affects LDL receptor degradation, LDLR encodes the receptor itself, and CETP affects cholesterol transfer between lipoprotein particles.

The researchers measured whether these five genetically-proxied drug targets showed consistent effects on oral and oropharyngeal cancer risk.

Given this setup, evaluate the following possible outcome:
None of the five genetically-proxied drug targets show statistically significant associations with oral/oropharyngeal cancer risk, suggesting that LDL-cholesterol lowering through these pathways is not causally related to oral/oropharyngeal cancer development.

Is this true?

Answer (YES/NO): NO